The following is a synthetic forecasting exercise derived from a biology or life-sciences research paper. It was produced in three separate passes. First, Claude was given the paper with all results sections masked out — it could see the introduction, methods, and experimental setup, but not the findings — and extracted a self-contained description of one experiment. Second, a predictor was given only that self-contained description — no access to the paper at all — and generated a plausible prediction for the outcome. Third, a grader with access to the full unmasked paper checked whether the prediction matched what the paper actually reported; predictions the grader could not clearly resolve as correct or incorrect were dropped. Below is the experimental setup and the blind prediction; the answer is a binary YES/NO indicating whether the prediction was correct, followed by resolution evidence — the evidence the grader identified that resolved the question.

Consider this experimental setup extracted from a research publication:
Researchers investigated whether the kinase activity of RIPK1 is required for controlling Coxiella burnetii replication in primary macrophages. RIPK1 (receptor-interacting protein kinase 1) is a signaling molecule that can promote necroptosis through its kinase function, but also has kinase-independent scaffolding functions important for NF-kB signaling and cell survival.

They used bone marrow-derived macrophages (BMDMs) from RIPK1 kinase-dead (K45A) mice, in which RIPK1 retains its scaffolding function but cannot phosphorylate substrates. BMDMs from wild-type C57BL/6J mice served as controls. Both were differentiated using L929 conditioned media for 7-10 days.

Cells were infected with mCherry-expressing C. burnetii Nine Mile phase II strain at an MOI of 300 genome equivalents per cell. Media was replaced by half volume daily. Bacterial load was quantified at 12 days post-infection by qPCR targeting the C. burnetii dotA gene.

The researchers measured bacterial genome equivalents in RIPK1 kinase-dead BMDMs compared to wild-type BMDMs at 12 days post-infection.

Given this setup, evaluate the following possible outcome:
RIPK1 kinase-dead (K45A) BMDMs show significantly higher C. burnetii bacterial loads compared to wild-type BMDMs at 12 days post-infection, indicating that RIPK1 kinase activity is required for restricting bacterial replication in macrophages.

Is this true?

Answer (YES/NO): NO